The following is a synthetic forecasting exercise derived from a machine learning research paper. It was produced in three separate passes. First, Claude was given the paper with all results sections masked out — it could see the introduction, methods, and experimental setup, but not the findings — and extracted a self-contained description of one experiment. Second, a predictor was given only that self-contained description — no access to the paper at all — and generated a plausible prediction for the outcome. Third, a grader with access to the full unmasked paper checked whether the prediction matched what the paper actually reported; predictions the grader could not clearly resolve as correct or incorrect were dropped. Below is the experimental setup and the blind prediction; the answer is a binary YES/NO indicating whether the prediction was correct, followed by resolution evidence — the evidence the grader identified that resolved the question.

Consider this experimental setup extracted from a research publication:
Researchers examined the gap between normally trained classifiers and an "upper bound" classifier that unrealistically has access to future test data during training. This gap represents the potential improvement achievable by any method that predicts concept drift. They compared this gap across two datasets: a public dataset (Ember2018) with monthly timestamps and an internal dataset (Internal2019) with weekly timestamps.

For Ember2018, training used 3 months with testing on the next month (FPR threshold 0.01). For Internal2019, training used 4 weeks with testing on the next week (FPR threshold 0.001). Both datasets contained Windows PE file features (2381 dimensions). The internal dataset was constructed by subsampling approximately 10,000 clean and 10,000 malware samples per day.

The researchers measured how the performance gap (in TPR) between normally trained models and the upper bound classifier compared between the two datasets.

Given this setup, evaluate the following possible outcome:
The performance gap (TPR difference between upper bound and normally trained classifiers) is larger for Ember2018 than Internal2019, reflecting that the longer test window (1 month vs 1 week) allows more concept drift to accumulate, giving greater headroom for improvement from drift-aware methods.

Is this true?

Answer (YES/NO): YES